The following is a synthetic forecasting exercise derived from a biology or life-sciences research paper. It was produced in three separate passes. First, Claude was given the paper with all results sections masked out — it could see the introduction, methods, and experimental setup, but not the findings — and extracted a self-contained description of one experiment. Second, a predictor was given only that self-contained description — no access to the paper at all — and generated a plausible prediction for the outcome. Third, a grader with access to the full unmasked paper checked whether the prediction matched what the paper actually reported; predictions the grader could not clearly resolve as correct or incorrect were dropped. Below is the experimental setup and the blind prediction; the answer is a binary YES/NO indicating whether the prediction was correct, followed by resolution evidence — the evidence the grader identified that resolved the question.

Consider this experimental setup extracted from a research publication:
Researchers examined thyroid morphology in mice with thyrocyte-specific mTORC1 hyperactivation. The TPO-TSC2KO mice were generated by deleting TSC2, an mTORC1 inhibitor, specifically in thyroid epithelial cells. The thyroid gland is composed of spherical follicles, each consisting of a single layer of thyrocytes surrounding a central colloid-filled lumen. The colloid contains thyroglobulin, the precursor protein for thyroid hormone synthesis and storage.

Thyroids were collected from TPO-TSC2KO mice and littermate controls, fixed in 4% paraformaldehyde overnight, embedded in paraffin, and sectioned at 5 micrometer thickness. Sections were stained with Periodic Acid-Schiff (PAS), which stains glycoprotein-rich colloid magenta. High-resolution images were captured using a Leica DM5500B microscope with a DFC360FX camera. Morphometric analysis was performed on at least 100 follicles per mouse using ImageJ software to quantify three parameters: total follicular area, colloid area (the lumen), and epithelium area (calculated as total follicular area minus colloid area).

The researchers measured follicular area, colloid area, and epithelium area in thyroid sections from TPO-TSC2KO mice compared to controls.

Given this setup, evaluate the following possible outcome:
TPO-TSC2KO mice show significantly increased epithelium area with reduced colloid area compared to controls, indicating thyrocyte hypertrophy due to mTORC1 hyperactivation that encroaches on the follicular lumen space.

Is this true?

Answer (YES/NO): NO